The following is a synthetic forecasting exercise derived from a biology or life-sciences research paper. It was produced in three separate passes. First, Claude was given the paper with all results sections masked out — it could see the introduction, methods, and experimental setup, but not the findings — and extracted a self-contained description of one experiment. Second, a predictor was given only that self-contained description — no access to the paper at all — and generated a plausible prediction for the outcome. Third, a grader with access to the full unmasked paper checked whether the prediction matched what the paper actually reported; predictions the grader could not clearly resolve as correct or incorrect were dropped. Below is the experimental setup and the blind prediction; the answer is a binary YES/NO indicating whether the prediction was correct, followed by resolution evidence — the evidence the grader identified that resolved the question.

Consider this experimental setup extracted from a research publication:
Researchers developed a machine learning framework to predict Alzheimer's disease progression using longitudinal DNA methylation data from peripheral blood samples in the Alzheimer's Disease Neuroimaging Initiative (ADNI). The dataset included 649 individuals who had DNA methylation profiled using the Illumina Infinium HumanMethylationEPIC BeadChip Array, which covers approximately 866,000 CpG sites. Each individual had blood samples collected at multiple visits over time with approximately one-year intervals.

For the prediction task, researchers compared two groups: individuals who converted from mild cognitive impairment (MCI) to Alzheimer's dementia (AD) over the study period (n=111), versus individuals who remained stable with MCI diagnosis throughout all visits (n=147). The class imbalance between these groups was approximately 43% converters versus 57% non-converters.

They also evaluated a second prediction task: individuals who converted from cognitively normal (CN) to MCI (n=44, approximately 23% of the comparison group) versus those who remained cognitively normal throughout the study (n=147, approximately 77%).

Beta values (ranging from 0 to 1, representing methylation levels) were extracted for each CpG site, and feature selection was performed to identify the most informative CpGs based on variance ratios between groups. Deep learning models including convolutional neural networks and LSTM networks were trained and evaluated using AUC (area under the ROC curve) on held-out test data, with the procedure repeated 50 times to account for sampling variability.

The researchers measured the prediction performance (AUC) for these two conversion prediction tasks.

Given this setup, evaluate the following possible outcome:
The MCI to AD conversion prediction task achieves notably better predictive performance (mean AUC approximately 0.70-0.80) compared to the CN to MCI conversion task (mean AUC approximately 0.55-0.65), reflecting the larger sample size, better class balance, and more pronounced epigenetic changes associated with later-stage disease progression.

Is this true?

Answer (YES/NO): NO